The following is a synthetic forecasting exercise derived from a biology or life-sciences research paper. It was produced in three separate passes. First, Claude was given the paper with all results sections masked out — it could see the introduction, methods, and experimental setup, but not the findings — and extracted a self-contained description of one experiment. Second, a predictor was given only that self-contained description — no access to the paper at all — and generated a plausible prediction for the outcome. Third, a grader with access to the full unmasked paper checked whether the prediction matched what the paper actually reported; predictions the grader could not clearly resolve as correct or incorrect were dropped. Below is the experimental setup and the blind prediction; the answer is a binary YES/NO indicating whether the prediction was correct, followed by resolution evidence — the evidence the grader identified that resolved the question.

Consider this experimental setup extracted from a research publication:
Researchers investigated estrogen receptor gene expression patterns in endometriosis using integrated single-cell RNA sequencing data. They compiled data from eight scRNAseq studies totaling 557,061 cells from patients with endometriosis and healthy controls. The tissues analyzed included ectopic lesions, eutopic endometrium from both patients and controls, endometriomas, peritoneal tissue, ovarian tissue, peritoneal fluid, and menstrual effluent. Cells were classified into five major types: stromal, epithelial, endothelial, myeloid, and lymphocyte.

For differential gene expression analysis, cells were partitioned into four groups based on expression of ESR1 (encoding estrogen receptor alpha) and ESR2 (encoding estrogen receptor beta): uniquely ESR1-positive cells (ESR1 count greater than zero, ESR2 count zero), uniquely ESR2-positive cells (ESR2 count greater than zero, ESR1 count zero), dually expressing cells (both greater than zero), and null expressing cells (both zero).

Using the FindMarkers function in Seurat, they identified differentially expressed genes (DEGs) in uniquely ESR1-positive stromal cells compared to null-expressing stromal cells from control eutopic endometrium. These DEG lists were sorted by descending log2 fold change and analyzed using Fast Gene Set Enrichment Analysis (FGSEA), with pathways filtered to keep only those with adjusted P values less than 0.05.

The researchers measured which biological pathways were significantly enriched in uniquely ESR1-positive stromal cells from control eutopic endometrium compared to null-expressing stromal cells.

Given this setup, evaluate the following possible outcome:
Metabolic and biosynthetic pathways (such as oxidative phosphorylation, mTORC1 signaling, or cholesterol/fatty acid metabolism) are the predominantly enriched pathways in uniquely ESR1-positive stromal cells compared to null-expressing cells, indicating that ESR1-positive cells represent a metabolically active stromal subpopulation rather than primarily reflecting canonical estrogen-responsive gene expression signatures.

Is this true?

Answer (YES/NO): NO